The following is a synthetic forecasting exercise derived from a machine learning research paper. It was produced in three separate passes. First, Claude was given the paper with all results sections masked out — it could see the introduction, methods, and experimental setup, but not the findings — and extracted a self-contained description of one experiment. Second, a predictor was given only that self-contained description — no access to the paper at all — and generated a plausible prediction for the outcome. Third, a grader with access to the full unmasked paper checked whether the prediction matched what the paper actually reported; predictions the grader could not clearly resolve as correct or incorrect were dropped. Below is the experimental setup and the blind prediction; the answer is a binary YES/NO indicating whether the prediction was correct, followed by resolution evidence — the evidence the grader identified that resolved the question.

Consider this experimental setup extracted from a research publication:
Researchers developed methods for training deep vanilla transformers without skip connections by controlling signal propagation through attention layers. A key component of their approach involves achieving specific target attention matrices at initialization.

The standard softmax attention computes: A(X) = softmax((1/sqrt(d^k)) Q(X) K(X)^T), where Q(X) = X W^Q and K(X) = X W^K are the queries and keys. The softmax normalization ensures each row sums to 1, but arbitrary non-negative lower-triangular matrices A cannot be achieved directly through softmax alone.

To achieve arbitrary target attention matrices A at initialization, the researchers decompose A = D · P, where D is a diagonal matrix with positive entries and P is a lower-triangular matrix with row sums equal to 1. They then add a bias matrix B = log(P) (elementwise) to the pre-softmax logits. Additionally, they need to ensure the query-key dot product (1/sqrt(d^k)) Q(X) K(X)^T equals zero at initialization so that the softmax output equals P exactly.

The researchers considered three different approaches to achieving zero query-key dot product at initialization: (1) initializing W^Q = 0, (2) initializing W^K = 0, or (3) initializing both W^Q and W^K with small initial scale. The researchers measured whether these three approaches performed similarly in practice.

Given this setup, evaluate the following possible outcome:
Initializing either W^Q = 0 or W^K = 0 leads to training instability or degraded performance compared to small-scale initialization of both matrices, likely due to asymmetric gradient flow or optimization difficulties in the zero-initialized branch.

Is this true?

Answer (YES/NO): NO